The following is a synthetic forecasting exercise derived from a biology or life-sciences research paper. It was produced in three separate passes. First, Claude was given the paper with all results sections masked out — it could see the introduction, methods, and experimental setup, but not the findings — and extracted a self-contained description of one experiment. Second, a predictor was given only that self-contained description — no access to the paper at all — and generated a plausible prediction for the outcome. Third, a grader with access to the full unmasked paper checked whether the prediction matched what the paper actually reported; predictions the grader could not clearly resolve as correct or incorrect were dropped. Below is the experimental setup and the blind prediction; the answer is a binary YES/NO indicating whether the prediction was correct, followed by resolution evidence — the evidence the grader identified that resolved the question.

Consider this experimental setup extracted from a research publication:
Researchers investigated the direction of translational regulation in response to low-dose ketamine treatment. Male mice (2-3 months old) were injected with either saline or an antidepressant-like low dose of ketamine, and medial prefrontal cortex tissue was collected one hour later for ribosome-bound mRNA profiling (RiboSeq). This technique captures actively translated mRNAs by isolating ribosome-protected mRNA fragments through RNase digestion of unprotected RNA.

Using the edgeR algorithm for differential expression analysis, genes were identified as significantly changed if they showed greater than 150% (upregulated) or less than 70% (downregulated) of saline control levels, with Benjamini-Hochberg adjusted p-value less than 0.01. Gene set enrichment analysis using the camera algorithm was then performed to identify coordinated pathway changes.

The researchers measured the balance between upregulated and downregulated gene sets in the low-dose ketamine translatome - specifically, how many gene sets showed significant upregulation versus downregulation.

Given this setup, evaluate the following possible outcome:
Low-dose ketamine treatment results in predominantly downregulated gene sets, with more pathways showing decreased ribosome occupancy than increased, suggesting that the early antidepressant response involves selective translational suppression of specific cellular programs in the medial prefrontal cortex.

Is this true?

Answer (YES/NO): NO